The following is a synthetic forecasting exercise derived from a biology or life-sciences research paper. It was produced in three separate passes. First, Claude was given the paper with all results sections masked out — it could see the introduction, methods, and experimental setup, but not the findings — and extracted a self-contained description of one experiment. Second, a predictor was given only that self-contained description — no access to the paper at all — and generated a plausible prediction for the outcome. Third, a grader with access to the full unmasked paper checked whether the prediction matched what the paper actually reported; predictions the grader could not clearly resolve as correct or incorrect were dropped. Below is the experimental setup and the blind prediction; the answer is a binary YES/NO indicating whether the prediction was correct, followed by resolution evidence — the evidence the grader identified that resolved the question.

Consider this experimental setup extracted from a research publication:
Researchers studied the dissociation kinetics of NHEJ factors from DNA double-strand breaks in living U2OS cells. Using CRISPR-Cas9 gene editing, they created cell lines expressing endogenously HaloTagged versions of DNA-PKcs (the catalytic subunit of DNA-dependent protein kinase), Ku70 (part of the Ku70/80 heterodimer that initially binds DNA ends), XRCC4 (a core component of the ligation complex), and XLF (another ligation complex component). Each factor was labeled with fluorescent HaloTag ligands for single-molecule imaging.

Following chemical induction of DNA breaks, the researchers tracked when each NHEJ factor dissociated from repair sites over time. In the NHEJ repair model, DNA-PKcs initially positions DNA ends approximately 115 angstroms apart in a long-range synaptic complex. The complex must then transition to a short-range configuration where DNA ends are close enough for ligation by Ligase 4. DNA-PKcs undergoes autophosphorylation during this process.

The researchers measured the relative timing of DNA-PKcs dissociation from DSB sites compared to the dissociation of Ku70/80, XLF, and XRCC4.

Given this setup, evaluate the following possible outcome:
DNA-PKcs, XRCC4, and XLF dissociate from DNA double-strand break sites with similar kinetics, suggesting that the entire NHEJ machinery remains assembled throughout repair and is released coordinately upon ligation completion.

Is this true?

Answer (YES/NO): NO